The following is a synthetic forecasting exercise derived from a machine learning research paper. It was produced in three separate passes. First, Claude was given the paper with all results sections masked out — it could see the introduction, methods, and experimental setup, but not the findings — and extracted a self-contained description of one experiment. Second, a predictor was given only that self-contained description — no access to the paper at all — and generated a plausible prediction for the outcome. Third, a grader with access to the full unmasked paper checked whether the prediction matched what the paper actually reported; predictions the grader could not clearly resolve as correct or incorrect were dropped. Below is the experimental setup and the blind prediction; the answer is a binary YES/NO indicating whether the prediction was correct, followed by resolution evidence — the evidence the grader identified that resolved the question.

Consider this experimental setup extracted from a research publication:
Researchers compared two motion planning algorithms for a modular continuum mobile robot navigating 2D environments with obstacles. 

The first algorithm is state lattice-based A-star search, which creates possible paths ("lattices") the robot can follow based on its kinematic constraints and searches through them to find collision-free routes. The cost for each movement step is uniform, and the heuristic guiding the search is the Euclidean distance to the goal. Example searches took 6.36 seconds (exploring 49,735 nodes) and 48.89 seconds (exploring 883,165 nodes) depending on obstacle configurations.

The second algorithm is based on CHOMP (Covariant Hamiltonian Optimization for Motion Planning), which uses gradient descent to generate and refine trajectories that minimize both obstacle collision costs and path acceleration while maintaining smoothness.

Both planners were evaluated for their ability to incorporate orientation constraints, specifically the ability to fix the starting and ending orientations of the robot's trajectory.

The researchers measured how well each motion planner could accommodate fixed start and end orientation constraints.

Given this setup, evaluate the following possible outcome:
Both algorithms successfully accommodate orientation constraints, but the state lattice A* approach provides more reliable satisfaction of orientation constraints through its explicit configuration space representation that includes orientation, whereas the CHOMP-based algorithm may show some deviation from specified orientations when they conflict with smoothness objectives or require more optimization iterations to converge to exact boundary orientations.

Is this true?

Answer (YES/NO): NO